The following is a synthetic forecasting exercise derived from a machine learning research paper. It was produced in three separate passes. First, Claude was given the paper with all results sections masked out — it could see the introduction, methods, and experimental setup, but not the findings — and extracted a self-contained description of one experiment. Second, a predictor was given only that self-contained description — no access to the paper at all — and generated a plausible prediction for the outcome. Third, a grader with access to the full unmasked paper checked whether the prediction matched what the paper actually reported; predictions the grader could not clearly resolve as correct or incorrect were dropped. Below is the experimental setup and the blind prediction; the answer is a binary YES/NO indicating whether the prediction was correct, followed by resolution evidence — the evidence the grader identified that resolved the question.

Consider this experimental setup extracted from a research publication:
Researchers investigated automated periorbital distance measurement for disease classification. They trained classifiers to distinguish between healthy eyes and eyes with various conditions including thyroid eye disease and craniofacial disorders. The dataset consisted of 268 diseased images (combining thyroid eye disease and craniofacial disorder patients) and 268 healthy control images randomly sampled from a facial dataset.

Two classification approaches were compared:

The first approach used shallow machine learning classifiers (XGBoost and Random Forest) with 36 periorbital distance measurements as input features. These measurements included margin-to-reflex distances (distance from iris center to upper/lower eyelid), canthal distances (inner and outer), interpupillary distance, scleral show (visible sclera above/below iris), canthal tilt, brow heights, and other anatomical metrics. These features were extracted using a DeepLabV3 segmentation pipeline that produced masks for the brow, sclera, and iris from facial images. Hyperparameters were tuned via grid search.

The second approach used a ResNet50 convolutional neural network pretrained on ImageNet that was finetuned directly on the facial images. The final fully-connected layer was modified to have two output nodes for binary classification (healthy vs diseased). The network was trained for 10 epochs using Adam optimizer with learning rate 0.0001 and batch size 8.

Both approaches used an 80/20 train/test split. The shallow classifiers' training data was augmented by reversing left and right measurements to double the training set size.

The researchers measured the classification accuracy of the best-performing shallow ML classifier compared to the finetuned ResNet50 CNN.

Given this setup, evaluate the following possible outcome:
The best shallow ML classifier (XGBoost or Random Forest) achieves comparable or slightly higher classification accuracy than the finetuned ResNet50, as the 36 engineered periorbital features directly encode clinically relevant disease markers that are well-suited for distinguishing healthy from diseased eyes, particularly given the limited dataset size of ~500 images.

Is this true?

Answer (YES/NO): NO